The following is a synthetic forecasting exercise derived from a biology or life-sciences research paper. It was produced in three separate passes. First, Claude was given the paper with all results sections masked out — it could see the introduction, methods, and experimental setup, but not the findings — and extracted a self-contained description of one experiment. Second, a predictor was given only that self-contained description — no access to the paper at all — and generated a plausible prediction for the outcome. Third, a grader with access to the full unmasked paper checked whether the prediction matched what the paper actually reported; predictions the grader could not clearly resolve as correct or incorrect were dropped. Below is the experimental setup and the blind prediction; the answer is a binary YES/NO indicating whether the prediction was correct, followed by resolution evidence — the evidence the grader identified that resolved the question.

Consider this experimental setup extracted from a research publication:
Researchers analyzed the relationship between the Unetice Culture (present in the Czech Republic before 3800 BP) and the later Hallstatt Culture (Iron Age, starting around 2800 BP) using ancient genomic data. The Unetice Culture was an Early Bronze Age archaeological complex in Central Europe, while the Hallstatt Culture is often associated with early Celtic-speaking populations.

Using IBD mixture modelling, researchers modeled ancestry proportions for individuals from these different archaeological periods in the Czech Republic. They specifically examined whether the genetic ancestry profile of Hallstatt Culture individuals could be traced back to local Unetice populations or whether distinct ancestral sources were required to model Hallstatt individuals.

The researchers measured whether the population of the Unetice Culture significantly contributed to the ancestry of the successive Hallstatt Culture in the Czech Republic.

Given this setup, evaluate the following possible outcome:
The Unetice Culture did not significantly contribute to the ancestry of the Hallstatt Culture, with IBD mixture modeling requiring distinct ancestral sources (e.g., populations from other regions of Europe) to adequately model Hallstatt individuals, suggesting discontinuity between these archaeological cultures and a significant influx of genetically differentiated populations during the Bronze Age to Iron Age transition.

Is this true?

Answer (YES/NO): YES